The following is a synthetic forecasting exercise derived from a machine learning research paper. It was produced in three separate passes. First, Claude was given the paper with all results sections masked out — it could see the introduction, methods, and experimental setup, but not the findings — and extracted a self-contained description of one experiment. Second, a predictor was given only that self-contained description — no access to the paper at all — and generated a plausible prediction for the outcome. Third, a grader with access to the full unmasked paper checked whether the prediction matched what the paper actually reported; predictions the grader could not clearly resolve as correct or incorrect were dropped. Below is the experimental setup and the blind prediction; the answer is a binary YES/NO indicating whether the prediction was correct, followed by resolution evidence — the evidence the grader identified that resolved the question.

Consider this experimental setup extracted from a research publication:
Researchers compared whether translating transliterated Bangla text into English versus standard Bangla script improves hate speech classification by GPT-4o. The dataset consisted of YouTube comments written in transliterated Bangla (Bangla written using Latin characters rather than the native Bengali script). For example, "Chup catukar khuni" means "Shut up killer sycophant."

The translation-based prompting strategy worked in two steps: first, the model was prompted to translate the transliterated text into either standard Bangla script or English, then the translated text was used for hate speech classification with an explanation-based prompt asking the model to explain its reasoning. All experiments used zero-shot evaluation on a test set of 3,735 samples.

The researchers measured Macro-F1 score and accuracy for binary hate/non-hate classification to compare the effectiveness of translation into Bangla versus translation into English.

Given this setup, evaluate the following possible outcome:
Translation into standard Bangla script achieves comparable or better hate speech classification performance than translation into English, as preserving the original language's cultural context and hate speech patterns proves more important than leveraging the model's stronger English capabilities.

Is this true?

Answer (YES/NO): NO